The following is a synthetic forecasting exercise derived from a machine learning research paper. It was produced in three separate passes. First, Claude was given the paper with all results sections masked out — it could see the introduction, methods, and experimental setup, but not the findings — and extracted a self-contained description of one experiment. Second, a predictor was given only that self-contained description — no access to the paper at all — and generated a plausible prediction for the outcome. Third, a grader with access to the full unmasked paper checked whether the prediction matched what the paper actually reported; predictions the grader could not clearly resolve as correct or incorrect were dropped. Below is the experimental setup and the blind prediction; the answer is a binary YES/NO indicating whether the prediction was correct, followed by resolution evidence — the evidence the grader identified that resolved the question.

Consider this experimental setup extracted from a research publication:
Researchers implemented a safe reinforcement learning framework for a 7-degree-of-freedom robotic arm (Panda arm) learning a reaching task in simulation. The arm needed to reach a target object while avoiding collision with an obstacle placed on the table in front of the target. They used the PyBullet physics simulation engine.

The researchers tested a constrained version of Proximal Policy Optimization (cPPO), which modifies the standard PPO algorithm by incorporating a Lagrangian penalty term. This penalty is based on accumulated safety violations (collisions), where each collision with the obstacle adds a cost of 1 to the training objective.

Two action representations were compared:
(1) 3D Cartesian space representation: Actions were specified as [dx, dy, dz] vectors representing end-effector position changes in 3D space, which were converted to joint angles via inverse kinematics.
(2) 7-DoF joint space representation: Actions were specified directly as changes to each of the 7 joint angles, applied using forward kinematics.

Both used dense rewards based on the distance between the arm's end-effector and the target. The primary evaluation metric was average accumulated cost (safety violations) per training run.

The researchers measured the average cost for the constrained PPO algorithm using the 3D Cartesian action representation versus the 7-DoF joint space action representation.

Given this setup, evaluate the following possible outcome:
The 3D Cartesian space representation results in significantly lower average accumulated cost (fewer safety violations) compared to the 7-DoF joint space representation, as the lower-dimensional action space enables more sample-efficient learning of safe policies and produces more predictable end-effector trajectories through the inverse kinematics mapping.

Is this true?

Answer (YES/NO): YES